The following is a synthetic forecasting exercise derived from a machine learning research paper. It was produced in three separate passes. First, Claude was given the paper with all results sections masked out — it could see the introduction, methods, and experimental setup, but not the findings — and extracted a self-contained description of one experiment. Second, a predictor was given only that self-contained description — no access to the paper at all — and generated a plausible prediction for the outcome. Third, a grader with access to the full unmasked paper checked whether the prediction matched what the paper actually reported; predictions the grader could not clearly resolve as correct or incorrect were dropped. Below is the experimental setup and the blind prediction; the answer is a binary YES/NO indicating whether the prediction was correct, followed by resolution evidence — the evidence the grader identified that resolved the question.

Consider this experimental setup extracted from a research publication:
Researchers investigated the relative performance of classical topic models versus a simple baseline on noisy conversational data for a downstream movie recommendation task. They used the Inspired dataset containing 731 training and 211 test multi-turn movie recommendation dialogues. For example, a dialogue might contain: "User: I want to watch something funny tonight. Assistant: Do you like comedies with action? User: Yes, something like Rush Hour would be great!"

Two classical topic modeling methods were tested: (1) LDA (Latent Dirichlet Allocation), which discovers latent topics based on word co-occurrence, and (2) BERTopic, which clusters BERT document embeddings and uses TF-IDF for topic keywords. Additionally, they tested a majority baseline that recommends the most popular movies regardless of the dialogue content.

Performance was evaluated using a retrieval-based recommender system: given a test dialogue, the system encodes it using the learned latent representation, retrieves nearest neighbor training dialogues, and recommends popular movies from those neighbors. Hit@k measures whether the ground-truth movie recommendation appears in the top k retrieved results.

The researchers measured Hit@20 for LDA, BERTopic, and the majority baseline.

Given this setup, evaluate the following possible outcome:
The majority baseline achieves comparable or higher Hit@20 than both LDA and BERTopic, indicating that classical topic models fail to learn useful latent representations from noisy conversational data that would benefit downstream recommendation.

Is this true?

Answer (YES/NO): YES